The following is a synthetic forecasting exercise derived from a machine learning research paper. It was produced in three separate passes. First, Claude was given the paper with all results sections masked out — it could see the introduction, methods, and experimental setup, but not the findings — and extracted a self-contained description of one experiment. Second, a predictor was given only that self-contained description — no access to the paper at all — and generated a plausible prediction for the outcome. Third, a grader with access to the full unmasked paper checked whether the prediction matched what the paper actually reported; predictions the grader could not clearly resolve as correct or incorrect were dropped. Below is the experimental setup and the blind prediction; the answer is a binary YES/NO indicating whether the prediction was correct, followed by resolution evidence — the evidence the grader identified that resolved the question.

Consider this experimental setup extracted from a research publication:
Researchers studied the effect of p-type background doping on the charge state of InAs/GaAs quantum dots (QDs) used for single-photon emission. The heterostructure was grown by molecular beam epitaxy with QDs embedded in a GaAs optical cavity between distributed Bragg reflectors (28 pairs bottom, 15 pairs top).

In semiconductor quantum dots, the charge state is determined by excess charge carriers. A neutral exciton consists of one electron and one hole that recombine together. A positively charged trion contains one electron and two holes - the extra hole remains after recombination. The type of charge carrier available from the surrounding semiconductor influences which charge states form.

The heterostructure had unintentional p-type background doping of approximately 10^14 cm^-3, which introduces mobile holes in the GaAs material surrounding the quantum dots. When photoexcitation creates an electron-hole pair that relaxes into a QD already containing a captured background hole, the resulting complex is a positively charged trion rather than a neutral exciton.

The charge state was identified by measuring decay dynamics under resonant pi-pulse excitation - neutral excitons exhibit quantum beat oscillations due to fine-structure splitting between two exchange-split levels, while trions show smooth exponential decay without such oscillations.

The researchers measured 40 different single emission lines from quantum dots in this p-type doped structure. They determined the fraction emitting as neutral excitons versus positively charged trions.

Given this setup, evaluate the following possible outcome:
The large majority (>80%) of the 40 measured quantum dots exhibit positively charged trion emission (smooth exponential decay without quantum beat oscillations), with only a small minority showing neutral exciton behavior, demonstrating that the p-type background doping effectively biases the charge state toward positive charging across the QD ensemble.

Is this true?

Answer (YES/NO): NO